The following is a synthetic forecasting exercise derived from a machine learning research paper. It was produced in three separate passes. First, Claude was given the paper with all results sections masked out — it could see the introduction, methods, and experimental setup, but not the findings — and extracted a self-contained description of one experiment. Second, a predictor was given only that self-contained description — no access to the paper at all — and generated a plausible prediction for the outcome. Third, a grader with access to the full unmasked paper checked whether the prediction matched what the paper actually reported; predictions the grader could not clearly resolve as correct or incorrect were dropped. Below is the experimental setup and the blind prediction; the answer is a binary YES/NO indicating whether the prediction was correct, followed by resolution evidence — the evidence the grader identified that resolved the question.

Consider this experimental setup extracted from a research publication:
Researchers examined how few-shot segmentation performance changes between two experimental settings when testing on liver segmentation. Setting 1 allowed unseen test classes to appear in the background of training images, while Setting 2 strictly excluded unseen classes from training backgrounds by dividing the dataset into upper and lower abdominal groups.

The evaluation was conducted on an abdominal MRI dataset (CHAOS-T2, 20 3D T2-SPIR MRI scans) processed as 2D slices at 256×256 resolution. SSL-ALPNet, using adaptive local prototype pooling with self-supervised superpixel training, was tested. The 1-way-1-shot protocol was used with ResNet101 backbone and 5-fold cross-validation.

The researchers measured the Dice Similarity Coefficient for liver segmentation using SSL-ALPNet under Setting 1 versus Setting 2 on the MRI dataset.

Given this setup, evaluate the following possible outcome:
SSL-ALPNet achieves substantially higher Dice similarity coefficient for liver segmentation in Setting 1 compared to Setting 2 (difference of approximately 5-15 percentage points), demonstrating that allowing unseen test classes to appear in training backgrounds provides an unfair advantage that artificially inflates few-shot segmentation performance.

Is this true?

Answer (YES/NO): NO